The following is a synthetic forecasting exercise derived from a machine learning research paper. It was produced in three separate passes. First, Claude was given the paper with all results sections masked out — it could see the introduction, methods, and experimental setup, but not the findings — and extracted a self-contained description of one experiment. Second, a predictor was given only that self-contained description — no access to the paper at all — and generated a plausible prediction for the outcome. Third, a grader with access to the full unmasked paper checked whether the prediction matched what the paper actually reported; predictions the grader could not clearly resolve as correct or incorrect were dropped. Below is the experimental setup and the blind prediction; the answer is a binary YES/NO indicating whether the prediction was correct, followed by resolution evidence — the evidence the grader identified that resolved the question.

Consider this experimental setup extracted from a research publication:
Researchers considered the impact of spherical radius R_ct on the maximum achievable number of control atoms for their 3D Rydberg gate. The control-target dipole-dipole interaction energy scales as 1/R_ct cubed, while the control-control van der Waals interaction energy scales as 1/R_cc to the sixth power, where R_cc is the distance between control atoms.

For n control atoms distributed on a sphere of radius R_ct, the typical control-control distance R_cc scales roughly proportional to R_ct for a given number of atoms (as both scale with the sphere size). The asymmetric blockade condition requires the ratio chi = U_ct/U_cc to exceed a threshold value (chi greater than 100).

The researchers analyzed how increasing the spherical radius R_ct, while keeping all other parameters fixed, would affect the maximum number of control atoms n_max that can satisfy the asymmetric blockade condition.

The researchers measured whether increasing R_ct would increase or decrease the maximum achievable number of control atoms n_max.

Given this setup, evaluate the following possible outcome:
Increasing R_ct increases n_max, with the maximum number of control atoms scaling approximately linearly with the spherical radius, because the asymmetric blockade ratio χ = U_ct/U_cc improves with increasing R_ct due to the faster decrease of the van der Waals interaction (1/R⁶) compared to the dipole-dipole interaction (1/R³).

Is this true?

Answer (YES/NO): YES